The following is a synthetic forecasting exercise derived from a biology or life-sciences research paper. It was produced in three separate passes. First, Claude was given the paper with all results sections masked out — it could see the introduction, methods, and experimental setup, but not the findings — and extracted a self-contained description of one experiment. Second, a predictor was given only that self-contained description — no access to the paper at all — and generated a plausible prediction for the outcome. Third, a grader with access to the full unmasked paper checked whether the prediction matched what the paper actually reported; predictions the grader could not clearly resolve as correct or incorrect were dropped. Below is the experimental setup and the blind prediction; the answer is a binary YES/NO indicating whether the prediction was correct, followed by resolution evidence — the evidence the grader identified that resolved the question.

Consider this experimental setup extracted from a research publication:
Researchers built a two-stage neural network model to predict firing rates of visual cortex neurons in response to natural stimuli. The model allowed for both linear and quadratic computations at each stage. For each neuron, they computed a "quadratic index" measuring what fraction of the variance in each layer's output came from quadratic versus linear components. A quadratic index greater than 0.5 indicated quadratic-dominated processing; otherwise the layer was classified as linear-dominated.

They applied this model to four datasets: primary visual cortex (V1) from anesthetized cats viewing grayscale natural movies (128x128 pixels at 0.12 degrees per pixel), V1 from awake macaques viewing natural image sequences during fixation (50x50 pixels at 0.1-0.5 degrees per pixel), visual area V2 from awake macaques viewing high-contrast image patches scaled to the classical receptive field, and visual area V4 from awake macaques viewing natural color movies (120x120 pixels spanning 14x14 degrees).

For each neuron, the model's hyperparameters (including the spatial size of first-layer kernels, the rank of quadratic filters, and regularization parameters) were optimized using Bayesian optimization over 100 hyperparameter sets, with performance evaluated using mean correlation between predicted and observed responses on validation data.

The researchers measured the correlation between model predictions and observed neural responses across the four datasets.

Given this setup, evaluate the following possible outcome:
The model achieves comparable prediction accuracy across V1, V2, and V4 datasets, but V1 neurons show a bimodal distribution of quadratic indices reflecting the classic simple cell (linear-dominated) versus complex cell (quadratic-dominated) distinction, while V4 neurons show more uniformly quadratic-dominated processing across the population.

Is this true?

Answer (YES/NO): NO